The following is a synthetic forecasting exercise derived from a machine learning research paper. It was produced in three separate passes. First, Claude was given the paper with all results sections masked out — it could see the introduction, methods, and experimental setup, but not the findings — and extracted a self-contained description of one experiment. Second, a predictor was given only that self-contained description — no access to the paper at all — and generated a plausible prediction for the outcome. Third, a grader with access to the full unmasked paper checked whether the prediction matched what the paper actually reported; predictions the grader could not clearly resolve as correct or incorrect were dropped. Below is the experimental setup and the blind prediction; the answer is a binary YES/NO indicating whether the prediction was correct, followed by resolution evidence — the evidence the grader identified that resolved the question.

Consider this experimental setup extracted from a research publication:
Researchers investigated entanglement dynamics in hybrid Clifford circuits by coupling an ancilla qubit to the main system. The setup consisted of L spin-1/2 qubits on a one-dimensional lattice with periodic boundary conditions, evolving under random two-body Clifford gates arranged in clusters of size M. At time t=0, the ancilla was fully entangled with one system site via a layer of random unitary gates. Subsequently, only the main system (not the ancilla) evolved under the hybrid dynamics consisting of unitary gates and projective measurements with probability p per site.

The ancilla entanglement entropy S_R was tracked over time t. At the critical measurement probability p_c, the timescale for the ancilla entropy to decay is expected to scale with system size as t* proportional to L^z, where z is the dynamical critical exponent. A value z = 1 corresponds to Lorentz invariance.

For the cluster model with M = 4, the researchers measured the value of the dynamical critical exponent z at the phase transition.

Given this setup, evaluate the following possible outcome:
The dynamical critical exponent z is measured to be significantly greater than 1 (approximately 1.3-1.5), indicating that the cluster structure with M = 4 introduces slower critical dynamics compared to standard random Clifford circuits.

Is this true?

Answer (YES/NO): NO